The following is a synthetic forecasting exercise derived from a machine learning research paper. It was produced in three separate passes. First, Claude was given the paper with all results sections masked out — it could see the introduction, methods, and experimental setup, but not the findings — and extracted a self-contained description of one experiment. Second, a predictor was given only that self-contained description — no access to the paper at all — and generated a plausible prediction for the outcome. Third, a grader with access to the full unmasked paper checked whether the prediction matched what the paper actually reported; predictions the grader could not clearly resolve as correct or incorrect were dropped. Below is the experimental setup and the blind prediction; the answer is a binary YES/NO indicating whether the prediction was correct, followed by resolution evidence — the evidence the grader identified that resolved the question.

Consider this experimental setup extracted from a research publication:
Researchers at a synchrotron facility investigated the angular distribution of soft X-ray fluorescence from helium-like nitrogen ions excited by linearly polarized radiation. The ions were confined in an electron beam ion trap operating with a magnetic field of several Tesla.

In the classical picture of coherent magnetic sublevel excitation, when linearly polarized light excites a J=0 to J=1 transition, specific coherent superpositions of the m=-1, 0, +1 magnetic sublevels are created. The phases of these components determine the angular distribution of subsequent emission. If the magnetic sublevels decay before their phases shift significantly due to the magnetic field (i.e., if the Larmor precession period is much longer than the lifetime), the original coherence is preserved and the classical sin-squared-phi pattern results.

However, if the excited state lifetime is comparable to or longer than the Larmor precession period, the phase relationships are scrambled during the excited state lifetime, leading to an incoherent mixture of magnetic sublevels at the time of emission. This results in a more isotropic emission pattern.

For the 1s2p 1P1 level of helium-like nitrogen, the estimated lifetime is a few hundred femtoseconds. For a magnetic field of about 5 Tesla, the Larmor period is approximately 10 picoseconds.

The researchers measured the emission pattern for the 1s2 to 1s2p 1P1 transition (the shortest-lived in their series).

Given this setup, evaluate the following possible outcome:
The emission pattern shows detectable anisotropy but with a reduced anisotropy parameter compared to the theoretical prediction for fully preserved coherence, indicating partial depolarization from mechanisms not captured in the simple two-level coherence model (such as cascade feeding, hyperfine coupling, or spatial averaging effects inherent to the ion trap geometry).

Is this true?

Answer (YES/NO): NO